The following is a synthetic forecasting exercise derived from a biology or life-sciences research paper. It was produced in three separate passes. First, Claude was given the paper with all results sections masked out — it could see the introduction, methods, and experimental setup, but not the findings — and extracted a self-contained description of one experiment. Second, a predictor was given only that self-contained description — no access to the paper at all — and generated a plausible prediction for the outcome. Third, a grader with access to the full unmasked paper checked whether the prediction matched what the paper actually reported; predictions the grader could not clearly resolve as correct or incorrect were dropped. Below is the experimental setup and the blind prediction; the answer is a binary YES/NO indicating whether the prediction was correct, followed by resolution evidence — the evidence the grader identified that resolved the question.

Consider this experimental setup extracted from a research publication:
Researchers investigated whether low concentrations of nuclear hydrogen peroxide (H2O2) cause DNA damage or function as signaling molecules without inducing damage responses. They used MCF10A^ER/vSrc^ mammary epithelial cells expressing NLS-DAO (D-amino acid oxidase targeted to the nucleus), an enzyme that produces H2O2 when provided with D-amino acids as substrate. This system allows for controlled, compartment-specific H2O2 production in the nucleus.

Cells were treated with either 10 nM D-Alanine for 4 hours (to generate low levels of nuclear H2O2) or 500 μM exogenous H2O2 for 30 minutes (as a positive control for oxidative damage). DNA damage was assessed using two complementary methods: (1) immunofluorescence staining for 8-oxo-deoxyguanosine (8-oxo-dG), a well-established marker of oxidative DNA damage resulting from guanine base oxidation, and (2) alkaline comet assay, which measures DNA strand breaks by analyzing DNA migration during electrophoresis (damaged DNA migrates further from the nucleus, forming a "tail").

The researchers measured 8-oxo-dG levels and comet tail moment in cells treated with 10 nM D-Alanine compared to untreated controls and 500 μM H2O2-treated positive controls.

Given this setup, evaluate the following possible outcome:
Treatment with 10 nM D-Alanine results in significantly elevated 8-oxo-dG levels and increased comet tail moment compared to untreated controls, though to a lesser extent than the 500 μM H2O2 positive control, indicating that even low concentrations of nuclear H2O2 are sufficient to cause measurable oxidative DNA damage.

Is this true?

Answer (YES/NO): NO